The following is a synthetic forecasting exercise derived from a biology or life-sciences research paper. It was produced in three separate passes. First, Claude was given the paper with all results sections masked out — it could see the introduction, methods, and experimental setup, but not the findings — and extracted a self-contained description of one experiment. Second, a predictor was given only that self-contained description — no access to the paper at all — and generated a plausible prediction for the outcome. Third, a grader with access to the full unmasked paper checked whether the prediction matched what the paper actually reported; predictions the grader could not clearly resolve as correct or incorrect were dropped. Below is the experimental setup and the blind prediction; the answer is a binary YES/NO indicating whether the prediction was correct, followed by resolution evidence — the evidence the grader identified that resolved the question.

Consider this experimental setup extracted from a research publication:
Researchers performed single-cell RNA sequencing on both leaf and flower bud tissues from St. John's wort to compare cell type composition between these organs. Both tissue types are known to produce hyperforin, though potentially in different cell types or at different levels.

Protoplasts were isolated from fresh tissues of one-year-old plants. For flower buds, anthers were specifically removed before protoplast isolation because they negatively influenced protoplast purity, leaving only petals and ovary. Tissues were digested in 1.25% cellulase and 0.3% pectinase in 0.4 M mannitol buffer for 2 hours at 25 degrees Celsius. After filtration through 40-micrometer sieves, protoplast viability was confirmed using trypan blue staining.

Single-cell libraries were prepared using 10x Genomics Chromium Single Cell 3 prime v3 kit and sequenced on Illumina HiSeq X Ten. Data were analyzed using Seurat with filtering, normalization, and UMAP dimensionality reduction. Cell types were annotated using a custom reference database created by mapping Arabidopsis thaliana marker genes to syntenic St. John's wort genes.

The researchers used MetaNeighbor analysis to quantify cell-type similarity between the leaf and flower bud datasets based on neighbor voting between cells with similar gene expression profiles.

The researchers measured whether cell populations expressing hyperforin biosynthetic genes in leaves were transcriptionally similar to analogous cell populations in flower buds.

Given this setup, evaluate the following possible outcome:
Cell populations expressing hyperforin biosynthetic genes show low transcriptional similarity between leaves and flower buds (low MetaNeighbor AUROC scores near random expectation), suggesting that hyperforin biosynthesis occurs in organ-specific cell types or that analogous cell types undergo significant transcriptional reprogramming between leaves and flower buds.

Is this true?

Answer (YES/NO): NO